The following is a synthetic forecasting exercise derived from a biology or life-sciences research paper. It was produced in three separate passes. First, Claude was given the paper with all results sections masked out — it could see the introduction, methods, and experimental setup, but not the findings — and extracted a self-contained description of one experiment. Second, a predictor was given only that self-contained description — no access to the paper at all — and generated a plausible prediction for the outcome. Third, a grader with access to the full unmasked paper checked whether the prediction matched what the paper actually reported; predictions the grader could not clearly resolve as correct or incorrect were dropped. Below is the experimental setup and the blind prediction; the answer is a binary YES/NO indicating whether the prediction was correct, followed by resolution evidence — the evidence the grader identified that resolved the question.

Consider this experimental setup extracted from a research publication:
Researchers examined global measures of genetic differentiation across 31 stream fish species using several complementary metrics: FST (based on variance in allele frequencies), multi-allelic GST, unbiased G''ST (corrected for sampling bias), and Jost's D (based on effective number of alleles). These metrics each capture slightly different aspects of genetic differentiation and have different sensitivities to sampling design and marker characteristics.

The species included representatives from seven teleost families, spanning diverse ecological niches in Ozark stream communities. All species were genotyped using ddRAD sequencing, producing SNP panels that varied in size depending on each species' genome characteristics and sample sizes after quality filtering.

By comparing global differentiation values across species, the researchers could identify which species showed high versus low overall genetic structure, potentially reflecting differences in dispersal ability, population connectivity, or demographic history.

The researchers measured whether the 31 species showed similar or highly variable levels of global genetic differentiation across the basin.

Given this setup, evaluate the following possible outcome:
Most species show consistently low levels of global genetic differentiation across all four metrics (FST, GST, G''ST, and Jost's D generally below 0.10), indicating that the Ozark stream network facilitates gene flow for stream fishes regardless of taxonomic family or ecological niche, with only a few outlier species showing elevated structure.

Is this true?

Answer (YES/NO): NO